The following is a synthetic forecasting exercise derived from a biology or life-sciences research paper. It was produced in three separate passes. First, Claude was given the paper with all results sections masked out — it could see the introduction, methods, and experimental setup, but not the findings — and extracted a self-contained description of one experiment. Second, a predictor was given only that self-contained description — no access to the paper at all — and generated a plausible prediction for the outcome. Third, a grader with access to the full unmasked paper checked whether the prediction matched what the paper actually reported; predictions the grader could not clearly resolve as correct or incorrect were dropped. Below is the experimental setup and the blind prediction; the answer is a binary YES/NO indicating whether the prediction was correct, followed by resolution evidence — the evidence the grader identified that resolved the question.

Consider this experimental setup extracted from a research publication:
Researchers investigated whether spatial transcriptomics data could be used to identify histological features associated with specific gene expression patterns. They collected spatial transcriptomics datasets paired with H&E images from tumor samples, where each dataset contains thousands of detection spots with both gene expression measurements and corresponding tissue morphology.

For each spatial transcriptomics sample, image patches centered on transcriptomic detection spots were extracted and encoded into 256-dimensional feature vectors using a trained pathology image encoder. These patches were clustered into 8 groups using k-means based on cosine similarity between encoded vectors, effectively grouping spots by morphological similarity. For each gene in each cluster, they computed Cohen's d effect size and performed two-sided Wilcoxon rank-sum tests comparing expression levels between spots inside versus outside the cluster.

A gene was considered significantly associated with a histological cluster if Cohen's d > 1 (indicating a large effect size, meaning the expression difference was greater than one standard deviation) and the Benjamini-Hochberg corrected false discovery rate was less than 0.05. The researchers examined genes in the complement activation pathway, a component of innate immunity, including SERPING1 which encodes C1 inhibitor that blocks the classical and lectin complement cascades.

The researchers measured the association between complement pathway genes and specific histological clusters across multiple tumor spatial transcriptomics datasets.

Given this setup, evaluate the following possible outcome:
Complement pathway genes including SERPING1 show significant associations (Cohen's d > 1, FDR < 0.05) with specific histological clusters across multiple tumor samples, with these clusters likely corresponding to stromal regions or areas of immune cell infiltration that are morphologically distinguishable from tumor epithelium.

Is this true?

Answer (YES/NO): YES